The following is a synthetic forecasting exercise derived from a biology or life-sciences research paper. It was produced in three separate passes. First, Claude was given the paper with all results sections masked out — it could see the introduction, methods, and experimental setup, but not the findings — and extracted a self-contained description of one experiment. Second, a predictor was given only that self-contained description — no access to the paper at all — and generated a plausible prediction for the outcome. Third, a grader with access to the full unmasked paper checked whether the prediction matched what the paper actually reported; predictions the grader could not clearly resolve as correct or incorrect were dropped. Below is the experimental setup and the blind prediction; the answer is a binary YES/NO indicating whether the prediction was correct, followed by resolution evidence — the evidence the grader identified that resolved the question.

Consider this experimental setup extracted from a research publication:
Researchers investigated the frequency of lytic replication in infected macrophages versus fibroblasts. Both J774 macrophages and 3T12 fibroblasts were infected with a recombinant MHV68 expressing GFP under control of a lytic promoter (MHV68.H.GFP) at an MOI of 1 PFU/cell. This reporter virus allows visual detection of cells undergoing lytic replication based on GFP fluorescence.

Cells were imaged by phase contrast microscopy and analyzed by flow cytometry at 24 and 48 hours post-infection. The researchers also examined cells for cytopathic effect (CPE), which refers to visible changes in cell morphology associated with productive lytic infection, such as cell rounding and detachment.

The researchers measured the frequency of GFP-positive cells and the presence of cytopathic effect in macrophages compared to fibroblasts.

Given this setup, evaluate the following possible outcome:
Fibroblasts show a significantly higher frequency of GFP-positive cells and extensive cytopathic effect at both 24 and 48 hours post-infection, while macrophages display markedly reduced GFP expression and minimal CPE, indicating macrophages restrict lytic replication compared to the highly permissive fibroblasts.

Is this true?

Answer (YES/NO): YES